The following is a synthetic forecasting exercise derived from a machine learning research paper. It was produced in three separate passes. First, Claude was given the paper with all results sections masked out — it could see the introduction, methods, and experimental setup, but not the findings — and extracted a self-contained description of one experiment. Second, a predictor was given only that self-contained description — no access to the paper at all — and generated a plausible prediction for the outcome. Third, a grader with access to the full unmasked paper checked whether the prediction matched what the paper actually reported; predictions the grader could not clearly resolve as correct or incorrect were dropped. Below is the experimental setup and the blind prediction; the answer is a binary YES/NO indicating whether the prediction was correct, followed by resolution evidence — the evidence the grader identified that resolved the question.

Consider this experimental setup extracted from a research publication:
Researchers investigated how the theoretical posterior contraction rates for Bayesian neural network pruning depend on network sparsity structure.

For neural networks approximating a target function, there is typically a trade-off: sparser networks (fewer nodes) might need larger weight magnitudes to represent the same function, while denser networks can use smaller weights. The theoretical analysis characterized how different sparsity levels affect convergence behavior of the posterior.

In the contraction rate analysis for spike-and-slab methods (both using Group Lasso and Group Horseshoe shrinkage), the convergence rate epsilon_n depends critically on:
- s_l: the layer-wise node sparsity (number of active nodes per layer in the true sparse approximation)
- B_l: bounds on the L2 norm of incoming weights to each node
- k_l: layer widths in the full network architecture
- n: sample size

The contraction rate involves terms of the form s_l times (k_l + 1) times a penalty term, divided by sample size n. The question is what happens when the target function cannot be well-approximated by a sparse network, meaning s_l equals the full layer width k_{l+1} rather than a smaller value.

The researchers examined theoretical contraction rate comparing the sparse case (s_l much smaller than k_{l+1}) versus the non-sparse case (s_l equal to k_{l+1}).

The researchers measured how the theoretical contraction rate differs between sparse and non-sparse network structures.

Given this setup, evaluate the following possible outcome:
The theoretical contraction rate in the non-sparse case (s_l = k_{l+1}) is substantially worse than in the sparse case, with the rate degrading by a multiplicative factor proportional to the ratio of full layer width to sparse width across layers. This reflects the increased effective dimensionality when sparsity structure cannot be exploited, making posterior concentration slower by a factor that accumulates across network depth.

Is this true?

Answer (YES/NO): NO